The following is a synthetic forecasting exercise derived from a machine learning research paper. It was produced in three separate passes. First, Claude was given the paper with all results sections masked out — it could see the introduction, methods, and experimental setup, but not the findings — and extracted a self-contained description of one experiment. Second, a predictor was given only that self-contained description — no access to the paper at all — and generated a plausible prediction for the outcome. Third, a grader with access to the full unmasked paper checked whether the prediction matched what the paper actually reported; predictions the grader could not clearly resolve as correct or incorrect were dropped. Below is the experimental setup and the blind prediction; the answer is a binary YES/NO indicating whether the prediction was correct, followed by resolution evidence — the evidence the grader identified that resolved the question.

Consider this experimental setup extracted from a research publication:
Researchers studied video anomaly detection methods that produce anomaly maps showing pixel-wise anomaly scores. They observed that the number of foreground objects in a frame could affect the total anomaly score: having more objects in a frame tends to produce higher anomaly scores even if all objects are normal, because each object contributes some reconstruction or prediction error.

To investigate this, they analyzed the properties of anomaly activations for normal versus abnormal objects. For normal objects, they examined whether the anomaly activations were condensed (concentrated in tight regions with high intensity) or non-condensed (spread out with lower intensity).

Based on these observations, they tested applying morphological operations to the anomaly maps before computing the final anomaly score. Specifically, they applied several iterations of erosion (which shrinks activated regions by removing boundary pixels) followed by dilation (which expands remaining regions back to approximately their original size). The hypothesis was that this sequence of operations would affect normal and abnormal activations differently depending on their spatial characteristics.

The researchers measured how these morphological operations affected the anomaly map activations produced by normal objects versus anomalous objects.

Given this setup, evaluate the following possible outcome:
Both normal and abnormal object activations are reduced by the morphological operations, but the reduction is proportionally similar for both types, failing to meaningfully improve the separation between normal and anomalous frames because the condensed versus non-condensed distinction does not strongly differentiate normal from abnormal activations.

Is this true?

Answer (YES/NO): NO